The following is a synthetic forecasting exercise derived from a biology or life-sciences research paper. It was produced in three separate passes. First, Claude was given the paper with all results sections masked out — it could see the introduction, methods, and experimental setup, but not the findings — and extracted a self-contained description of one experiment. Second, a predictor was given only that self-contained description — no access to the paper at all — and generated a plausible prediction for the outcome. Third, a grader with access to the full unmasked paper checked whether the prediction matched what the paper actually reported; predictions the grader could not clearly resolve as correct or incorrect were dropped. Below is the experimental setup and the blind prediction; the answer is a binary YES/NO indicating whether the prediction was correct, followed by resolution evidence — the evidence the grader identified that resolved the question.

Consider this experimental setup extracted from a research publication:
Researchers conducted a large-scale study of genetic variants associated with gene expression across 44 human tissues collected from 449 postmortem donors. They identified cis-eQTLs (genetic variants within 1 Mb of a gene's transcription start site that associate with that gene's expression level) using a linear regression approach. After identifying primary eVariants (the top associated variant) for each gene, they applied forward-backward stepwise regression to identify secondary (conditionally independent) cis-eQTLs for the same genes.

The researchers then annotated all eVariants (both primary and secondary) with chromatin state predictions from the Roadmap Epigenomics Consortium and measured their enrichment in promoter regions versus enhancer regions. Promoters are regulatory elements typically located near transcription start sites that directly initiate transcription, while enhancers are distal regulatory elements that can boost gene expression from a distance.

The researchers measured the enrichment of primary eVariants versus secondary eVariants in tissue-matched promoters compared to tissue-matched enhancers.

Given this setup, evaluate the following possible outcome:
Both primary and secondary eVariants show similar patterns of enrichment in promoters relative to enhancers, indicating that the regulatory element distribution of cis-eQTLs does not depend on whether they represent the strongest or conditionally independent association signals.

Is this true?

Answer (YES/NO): NO